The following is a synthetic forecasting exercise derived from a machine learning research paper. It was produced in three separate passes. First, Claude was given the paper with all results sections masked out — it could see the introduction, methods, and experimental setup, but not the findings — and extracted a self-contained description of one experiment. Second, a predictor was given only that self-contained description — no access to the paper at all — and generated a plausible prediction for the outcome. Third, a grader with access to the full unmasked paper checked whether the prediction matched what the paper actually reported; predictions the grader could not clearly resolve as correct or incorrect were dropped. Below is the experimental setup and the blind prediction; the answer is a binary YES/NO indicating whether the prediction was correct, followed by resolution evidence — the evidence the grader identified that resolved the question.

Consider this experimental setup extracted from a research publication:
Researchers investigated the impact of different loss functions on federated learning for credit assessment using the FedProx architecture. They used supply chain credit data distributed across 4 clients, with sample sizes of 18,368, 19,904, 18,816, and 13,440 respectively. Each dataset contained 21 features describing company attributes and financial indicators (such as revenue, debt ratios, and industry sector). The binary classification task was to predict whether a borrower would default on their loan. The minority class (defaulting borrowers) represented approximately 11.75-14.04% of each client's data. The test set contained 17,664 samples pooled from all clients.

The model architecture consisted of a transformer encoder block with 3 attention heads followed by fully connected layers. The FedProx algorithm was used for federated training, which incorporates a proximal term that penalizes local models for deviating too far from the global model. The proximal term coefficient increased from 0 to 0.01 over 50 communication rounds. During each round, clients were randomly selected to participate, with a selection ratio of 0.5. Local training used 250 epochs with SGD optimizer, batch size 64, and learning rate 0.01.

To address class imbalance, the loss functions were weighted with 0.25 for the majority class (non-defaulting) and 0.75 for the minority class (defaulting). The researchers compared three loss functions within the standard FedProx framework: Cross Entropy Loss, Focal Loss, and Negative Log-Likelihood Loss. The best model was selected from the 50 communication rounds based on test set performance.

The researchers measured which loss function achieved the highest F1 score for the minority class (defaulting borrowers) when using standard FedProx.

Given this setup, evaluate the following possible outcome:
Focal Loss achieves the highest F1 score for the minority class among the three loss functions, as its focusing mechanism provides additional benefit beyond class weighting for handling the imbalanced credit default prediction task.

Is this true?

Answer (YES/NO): NO